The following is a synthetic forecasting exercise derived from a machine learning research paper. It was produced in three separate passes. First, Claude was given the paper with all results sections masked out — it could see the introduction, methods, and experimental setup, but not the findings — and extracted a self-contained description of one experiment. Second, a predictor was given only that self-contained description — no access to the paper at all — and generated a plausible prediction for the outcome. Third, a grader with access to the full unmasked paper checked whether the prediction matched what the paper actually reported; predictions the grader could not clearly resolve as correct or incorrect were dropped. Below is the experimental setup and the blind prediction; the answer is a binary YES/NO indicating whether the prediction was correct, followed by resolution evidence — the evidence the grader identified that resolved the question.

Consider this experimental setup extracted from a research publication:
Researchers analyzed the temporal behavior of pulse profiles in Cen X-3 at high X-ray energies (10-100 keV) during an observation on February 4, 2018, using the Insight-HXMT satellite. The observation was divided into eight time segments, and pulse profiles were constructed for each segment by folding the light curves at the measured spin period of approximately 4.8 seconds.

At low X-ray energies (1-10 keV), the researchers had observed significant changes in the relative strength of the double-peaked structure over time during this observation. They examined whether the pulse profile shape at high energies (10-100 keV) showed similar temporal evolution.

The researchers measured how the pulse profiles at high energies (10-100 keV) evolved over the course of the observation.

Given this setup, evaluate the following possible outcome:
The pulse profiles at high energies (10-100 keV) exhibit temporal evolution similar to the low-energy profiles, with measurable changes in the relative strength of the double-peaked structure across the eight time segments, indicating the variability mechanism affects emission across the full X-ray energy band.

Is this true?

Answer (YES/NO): NO